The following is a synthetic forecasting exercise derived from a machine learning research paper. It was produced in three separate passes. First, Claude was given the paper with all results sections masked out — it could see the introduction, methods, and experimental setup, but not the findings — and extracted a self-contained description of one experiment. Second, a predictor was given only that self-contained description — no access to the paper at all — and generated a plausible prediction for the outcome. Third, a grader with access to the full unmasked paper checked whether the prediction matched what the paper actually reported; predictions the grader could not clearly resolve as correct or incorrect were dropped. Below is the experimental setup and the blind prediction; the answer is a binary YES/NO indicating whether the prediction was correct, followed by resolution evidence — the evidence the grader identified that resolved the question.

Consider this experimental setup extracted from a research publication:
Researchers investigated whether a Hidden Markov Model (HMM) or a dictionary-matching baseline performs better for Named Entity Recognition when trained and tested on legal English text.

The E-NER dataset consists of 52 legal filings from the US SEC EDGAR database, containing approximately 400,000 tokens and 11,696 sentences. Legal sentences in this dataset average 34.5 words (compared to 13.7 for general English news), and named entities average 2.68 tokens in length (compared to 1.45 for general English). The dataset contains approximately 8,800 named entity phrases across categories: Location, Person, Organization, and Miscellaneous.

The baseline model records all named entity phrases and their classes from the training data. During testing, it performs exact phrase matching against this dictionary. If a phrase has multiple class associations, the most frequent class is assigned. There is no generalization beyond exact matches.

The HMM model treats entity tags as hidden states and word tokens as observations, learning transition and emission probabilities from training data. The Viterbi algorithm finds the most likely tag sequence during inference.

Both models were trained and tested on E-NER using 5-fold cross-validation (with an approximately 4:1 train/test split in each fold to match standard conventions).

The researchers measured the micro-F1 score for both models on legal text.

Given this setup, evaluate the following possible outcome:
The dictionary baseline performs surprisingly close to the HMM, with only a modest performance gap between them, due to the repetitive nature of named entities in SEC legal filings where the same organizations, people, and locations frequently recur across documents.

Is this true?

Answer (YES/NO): NO